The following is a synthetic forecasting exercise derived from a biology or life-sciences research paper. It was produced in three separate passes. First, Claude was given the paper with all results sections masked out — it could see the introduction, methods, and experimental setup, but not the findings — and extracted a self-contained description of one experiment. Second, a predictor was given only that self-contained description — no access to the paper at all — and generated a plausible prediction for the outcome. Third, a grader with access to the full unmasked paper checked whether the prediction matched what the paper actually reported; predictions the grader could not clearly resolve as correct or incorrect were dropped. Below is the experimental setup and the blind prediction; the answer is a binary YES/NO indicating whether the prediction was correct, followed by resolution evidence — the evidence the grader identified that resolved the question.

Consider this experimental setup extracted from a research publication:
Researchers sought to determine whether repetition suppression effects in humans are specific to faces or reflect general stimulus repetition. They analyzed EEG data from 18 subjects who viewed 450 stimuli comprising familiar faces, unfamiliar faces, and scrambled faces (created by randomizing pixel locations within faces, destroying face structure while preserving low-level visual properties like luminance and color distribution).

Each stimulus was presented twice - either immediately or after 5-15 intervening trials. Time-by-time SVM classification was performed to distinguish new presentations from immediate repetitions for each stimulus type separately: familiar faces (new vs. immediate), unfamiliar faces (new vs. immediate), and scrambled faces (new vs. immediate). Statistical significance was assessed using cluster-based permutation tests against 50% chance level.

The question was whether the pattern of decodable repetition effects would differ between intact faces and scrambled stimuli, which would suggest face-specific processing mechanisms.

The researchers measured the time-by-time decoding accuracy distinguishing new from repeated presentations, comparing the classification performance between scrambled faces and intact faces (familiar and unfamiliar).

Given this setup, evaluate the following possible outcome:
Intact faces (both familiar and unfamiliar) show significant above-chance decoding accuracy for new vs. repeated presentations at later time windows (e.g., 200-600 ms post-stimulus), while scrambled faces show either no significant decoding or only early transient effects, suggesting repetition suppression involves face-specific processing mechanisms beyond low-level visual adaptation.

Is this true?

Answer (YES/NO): NO